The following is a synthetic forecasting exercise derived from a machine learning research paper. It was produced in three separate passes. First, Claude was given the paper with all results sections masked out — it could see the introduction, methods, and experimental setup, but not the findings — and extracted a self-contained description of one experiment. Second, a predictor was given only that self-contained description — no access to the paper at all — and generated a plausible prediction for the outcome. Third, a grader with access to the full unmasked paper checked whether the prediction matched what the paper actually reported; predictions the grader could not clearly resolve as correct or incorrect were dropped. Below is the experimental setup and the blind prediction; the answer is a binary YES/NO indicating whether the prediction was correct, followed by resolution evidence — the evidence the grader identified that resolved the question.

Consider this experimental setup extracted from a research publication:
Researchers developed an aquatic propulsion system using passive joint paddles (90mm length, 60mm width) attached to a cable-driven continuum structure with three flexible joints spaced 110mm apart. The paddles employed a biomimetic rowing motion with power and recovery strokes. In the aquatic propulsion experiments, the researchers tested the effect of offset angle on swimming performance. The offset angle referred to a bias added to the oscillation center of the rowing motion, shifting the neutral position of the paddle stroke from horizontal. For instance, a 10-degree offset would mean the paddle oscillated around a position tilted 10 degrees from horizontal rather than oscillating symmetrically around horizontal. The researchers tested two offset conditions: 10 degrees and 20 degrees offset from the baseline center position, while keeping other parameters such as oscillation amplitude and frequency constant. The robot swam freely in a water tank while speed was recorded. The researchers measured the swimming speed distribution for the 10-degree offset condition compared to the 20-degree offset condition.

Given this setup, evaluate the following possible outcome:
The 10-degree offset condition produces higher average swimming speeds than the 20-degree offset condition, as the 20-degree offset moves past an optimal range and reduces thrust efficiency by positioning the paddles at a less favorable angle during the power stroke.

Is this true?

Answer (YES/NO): NO